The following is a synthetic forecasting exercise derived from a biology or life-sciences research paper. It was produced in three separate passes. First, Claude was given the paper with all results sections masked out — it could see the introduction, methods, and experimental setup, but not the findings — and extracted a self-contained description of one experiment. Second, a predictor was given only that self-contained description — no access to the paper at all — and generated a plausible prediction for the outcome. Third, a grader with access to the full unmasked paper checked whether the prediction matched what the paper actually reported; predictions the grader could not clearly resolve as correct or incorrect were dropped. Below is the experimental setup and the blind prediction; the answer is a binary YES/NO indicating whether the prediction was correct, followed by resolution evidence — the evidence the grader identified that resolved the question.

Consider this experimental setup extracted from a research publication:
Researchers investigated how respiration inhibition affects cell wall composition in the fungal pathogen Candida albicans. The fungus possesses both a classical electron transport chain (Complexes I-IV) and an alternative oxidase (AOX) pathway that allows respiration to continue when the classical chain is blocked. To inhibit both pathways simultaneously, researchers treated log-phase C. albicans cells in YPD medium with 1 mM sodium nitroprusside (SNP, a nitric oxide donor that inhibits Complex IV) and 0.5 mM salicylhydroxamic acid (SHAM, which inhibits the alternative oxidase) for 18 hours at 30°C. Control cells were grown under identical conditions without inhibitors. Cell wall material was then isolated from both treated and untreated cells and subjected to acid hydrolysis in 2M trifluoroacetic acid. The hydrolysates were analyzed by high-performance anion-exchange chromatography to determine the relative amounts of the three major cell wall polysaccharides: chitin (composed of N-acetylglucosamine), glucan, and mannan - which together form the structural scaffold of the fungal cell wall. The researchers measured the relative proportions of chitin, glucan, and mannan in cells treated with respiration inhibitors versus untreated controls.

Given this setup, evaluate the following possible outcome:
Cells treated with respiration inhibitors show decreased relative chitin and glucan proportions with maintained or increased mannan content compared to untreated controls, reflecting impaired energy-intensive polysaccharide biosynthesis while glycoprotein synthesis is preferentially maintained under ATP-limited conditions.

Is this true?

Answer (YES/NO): NO